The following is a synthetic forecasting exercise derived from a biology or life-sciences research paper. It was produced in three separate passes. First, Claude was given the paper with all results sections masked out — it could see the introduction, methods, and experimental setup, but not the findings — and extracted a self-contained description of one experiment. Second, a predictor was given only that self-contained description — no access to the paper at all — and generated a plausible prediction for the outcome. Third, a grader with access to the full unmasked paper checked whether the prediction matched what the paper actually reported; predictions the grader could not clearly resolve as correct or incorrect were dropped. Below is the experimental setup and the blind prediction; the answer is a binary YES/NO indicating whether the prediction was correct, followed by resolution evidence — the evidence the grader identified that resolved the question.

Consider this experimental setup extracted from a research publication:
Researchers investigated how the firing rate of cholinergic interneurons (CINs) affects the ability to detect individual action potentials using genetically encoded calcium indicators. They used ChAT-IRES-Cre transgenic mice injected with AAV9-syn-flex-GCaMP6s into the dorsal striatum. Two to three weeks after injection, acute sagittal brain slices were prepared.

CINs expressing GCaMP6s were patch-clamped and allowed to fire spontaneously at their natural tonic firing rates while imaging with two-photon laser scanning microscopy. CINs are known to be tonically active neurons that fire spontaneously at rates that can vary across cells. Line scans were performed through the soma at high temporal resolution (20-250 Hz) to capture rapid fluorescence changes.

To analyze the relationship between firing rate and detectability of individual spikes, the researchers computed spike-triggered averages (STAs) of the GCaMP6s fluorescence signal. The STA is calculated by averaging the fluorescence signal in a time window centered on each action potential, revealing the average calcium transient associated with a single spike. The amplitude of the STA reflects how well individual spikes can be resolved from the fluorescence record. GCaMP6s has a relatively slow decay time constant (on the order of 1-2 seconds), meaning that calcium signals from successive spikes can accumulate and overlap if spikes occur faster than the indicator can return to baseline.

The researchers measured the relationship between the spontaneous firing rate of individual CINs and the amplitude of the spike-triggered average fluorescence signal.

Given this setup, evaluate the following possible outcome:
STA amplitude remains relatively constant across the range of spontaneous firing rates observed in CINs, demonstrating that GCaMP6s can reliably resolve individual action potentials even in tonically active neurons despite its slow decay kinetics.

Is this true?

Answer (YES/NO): NO